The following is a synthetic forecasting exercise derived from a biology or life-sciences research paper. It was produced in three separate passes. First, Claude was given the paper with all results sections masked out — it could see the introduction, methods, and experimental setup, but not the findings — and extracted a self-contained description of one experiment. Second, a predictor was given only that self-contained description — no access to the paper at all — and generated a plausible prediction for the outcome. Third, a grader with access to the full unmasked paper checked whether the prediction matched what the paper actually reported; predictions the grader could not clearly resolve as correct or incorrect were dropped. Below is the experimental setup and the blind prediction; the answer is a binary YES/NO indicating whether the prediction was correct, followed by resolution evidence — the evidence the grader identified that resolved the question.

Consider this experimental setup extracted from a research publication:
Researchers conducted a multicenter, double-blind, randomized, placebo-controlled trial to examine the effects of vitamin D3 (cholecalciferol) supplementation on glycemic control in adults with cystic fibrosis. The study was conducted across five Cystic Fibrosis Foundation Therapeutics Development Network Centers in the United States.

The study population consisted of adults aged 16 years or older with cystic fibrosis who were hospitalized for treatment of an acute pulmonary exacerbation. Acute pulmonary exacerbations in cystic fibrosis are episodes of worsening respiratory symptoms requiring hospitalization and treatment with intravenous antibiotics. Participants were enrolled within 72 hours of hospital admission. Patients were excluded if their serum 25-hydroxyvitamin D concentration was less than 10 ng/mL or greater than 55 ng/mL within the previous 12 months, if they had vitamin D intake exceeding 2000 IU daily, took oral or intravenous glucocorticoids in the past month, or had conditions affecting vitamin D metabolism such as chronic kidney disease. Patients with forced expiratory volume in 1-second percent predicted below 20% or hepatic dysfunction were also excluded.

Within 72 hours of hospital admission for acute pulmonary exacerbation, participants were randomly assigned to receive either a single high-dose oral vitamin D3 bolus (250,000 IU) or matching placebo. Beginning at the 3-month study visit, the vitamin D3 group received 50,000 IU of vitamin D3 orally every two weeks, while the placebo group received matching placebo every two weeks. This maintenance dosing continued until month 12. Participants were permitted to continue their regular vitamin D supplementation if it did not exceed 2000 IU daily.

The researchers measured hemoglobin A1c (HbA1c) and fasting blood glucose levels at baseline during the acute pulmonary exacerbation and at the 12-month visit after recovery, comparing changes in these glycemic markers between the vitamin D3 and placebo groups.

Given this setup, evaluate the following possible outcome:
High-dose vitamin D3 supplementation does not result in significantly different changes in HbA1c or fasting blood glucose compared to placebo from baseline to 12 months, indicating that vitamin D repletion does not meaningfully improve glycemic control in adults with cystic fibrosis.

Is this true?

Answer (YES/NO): YES